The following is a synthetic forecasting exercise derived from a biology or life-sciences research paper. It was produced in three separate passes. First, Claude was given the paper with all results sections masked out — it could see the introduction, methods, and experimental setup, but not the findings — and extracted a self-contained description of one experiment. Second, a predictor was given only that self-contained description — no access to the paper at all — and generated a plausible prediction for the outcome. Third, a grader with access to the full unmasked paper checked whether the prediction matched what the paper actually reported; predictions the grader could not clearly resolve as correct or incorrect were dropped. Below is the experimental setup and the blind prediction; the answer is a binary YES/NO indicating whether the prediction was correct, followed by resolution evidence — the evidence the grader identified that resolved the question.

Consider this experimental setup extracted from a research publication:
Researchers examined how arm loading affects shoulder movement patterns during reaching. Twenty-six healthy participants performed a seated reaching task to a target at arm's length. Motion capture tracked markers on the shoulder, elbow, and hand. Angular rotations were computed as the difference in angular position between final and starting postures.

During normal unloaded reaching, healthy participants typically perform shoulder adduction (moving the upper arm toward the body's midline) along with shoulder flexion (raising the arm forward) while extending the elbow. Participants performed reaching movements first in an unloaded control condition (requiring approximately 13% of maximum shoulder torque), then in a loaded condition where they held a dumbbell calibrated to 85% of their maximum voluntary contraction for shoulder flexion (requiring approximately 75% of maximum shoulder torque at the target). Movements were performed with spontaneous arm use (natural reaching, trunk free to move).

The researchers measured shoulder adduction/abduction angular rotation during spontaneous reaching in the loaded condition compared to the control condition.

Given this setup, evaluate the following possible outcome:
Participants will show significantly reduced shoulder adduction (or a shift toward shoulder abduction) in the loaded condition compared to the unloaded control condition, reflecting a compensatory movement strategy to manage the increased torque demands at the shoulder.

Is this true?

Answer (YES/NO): YES